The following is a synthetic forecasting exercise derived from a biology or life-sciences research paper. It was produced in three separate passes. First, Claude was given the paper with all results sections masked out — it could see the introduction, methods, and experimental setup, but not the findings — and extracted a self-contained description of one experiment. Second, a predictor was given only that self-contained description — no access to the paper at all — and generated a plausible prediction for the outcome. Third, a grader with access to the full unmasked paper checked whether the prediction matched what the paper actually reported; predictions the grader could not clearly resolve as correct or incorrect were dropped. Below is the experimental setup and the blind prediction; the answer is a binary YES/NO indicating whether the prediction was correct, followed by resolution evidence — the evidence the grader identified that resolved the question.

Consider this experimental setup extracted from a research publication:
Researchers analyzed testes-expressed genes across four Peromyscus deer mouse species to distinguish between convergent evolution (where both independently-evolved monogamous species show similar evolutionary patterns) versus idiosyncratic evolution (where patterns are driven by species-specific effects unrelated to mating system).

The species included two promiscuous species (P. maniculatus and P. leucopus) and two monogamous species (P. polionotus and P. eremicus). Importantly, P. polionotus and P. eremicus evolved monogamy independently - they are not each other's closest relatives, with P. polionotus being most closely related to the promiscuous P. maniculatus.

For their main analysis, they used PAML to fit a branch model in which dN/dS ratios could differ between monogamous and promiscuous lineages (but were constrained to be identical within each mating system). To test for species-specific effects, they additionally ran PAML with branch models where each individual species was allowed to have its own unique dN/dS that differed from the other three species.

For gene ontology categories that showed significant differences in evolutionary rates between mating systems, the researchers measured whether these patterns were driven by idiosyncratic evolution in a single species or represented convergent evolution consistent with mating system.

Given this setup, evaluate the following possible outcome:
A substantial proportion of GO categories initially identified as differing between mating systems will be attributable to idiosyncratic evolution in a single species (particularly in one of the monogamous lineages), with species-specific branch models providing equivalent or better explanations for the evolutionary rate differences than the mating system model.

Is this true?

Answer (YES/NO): NO